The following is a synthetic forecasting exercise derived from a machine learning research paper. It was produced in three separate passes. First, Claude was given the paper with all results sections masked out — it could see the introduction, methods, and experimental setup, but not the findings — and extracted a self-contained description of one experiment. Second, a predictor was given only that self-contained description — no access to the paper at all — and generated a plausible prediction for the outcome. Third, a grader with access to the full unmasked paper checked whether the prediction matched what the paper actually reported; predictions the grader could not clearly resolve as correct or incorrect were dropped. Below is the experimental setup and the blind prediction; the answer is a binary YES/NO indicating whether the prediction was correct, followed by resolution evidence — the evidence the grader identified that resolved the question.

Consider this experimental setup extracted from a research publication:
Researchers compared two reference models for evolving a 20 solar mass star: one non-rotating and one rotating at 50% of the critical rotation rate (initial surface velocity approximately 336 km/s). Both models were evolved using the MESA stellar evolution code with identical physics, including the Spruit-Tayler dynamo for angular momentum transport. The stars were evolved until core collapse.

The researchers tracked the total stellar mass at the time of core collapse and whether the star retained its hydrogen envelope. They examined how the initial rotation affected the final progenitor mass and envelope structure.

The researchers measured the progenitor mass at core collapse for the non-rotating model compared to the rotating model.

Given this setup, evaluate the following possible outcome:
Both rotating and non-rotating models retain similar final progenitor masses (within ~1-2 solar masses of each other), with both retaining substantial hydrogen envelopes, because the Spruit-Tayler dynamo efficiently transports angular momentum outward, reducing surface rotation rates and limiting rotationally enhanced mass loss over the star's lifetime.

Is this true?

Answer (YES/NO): NO